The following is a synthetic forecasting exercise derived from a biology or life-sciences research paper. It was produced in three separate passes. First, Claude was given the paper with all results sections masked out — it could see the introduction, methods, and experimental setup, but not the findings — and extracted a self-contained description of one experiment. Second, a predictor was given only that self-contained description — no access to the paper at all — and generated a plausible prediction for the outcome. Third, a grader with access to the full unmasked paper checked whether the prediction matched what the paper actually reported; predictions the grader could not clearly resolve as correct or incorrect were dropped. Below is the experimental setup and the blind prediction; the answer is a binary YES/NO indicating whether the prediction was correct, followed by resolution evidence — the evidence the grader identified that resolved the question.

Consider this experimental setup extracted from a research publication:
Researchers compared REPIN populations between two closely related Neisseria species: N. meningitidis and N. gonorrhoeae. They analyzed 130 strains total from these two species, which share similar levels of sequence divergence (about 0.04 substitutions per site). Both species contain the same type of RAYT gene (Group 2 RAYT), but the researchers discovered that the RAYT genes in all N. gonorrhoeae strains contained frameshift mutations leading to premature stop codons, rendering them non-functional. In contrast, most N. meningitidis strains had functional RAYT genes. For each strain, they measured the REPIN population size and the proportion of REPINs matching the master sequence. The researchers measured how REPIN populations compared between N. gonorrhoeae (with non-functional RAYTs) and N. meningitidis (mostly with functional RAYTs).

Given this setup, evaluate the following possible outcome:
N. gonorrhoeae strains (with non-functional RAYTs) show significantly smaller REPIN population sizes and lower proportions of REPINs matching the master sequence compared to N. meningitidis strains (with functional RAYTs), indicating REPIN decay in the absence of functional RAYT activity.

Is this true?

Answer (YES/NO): YES